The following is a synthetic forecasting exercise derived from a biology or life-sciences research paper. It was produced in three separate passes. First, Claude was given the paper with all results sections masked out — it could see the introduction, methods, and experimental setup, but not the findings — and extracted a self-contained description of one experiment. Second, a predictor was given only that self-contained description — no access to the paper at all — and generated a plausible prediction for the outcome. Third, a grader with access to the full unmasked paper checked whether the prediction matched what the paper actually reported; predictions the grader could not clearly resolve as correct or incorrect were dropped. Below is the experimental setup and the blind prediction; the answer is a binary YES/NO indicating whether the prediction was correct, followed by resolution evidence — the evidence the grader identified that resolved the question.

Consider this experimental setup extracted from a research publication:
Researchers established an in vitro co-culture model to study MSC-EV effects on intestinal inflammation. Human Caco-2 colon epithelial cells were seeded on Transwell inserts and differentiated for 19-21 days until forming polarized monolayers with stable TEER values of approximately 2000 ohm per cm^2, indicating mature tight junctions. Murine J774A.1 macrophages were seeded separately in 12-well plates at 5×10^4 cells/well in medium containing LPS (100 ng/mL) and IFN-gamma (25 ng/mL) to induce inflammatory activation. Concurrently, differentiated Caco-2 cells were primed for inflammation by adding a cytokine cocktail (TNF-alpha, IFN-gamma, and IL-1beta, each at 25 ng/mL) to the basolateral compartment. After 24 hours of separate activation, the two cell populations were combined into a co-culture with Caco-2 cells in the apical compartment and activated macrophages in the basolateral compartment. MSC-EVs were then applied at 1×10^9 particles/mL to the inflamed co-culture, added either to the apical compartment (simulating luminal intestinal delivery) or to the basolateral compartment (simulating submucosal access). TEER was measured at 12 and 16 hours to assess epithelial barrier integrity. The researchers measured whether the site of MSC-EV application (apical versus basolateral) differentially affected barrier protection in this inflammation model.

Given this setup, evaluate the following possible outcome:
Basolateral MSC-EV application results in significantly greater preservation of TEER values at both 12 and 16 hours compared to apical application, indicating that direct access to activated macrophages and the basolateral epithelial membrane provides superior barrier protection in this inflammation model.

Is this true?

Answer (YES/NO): NO